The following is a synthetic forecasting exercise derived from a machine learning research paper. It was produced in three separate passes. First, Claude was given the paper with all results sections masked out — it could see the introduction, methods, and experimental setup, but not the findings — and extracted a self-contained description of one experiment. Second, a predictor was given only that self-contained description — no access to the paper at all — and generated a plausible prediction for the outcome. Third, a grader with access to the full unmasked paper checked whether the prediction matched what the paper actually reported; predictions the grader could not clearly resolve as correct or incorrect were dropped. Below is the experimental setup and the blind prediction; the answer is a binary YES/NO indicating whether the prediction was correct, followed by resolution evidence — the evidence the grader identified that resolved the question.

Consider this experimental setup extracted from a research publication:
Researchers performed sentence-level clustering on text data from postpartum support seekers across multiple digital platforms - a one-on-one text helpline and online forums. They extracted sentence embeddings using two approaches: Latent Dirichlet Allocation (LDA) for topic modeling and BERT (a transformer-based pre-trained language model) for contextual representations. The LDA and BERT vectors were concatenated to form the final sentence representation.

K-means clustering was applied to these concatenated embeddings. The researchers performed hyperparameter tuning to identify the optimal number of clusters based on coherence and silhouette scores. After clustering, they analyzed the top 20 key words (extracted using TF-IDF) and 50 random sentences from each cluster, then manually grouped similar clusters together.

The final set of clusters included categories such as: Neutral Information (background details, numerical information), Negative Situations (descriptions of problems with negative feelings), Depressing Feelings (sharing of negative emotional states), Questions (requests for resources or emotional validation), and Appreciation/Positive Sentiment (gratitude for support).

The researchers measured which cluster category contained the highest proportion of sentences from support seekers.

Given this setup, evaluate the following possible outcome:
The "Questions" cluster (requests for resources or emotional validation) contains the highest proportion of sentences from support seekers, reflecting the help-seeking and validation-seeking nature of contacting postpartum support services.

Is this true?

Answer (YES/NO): NO